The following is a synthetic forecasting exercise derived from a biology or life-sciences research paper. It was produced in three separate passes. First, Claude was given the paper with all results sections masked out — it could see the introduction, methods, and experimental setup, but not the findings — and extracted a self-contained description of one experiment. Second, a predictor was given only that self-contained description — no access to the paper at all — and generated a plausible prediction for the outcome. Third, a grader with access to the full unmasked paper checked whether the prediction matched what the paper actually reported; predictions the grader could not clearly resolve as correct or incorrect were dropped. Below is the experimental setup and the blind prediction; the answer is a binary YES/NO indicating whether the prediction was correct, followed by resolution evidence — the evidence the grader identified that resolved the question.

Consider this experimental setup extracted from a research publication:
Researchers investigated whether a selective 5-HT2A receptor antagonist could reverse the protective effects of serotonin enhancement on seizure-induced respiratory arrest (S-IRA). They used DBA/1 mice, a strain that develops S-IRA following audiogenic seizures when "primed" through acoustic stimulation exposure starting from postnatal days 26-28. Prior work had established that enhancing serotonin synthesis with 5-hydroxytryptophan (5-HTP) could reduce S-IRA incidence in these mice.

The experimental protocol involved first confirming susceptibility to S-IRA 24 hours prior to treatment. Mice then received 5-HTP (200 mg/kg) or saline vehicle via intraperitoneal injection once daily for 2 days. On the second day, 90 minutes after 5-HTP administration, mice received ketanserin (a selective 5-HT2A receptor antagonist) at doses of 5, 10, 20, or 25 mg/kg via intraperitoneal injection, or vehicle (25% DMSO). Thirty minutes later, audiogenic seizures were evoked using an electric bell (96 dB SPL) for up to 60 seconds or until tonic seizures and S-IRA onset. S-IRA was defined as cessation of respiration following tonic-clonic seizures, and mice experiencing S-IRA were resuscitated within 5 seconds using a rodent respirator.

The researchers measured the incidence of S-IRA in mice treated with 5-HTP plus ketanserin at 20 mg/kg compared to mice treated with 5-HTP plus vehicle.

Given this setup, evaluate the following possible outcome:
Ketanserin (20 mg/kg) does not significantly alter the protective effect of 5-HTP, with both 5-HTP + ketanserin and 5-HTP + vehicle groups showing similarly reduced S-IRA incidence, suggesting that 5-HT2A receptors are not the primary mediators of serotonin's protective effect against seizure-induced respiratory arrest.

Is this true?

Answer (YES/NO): NO